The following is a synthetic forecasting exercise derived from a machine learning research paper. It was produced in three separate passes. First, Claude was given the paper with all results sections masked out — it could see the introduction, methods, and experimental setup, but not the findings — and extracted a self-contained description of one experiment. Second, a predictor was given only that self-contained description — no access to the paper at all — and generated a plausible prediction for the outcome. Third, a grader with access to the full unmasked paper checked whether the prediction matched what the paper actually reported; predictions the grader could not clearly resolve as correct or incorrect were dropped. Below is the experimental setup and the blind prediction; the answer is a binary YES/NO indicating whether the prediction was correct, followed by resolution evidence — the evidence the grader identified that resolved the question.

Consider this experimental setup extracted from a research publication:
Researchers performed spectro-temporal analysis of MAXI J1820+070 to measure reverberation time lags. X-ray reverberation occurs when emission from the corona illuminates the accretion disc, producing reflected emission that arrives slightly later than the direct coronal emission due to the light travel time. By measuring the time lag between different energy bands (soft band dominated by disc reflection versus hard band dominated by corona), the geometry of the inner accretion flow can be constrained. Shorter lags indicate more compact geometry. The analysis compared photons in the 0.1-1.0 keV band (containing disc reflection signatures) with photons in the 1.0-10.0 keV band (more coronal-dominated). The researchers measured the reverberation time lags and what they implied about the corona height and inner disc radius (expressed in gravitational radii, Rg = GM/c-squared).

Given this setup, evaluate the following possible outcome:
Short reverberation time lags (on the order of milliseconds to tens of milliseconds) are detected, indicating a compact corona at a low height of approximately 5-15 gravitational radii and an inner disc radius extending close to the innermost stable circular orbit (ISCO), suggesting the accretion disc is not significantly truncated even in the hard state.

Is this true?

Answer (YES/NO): NO